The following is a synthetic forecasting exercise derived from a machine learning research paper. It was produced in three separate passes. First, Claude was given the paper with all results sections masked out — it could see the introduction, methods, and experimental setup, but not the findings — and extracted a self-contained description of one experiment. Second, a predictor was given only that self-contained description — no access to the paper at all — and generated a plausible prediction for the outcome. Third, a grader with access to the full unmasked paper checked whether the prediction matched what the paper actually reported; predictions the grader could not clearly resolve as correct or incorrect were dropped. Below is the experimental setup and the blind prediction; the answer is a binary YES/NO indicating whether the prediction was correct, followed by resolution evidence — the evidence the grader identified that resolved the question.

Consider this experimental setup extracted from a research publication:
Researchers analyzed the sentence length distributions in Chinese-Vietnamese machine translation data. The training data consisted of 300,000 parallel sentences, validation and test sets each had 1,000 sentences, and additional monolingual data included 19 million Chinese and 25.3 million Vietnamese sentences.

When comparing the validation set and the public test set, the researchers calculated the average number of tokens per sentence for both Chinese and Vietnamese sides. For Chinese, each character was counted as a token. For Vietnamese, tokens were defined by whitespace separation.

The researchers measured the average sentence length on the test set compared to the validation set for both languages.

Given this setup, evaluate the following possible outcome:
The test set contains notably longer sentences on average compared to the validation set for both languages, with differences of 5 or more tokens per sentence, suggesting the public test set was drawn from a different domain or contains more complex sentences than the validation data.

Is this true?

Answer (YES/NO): YES